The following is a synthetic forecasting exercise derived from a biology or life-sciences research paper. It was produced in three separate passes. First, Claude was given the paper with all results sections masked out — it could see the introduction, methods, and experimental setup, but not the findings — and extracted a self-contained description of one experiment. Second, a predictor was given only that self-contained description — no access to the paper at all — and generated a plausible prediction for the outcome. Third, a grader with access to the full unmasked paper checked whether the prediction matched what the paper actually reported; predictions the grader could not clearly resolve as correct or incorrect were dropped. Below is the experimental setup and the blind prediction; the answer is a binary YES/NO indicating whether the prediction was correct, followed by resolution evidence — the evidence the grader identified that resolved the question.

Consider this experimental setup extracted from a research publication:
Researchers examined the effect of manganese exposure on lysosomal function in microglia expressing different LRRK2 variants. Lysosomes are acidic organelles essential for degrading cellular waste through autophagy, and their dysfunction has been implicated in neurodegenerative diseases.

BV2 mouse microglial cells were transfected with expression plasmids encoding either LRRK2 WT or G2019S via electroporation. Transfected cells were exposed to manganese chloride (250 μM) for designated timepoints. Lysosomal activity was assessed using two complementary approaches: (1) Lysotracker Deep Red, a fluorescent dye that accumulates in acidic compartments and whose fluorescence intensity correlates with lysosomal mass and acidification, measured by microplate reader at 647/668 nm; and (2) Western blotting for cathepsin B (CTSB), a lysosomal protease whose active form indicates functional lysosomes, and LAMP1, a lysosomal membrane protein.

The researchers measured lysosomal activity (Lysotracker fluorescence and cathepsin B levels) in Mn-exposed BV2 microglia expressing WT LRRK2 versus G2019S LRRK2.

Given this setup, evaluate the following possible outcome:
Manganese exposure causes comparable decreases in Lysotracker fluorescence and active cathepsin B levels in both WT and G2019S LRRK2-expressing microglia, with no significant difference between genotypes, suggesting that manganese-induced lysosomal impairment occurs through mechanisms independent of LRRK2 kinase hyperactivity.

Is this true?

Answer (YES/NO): NO